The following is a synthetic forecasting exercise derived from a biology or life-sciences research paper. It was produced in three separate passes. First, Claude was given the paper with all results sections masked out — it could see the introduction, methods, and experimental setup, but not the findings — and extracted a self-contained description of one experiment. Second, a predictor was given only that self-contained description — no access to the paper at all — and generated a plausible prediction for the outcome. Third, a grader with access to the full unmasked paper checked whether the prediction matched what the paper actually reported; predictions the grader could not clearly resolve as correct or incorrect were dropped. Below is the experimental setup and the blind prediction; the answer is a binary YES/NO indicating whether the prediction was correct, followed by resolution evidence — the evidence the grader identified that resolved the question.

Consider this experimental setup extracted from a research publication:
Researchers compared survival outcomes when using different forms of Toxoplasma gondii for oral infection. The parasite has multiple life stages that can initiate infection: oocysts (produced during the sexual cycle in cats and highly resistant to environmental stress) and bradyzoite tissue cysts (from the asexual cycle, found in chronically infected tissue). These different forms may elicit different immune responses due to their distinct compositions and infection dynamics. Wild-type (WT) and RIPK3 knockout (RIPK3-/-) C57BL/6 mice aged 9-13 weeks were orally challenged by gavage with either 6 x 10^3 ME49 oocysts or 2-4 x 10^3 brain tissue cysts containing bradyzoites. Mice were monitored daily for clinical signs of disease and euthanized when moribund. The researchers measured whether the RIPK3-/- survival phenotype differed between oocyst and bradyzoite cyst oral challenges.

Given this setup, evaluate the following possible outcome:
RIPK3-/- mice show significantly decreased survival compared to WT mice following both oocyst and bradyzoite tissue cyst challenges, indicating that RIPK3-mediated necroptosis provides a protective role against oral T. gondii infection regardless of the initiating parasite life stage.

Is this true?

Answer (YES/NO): NO